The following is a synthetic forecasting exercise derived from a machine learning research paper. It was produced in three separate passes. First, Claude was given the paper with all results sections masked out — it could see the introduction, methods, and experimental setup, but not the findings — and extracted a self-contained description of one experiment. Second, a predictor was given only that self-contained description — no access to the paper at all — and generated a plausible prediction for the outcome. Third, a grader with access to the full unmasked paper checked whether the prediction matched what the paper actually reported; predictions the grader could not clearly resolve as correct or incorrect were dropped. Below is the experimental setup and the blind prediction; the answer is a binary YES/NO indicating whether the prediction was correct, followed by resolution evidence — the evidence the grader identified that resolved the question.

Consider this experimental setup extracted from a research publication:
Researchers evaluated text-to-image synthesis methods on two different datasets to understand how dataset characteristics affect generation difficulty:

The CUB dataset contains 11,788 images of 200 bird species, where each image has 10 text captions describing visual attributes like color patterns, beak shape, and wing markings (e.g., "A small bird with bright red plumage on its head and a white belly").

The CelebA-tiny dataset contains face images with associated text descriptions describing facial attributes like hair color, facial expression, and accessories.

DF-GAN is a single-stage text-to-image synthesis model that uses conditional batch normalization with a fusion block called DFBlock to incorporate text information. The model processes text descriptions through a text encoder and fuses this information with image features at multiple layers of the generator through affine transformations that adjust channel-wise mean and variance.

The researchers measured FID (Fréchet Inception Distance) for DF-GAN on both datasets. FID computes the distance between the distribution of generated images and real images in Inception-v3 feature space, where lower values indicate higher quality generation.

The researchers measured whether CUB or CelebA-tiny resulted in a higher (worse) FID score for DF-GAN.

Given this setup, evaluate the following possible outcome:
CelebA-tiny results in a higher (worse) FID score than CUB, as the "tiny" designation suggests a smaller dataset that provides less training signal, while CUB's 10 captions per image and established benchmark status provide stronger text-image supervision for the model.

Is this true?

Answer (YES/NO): YES